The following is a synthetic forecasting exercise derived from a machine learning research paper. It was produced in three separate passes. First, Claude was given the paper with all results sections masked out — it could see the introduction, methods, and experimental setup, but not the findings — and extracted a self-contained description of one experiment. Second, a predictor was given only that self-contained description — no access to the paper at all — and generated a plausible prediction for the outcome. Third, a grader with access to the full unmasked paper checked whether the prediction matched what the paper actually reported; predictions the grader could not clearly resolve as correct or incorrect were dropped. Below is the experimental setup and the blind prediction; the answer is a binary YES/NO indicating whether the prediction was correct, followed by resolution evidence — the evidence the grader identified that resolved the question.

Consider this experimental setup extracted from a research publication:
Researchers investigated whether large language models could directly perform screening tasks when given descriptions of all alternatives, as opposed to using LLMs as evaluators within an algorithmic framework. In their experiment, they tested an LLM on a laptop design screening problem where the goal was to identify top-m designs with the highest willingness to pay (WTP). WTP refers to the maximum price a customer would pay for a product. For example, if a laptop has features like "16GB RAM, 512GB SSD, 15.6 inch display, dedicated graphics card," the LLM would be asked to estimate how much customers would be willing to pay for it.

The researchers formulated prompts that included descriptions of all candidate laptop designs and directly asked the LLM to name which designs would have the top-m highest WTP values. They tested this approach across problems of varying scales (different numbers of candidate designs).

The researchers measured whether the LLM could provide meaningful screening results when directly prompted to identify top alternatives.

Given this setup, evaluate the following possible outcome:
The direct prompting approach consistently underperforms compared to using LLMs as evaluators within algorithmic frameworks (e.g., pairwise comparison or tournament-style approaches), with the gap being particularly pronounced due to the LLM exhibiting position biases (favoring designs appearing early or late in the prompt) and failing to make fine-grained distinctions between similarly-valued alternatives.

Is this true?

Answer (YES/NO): NO